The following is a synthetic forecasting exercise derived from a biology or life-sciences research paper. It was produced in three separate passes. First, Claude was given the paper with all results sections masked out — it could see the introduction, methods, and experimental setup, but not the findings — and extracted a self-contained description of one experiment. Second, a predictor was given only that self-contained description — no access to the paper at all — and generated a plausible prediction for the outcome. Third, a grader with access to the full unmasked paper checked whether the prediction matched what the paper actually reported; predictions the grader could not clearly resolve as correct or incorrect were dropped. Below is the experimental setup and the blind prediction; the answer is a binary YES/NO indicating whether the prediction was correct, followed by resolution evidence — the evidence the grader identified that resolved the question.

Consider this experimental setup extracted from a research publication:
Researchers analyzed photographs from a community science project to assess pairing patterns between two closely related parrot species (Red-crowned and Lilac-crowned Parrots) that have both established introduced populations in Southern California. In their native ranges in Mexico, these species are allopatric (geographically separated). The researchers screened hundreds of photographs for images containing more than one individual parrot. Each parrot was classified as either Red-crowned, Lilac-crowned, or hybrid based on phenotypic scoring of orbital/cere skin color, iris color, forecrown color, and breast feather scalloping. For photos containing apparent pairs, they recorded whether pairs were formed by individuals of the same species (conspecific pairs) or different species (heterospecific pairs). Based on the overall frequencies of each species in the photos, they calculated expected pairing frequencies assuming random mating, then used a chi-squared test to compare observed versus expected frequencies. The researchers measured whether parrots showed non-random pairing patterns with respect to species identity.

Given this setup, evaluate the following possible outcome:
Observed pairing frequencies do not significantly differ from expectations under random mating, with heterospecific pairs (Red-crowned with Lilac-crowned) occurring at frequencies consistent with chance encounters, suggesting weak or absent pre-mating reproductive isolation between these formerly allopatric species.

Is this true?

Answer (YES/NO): NO